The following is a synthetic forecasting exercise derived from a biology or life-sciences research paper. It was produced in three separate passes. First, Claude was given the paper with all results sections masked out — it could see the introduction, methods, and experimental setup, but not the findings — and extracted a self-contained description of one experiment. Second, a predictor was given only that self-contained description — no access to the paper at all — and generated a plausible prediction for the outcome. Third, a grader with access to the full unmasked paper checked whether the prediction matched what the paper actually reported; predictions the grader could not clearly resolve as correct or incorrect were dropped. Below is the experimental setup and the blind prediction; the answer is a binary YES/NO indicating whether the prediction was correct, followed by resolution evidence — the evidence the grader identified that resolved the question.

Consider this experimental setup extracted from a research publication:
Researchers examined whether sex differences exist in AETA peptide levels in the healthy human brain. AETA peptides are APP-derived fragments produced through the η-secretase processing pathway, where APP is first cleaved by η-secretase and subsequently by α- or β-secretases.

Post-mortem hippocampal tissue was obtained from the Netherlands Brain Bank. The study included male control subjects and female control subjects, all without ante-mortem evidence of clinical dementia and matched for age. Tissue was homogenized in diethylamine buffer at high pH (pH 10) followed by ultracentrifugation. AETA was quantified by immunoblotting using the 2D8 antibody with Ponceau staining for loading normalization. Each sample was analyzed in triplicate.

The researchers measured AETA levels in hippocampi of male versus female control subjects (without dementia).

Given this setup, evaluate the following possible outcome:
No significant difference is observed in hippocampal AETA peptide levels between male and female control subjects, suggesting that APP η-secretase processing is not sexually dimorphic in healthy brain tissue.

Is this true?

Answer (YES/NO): YES